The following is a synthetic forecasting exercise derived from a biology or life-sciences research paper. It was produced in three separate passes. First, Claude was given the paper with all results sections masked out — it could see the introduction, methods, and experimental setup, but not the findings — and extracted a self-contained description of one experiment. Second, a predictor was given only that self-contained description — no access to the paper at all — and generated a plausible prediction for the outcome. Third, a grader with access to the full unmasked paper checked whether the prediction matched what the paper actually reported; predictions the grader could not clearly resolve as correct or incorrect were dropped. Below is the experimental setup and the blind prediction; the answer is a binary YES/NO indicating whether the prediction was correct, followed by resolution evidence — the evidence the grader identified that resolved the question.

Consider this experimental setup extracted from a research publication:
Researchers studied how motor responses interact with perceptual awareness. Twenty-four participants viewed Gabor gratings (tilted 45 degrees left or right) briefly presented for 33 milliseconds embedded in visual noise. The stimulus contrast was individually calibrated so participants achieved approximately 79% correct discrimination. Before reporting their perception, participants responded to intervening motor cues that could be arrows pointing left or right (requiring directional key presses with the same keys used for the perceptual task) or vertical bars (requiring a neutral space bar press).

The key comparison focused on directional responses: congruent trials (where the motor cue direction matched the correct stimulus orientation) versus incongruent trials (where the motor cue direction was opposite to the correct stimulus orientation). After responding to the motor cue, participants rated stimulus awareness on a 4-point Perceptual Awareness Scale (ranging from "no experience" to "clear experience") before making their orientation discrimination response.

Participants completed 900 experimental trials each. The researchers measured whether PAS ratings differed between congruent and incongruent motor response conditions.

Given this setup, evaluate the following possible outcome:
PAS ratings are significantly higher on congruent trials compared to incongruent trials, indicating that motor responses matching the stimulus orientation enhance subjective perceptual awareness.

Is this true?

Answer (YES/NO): NO